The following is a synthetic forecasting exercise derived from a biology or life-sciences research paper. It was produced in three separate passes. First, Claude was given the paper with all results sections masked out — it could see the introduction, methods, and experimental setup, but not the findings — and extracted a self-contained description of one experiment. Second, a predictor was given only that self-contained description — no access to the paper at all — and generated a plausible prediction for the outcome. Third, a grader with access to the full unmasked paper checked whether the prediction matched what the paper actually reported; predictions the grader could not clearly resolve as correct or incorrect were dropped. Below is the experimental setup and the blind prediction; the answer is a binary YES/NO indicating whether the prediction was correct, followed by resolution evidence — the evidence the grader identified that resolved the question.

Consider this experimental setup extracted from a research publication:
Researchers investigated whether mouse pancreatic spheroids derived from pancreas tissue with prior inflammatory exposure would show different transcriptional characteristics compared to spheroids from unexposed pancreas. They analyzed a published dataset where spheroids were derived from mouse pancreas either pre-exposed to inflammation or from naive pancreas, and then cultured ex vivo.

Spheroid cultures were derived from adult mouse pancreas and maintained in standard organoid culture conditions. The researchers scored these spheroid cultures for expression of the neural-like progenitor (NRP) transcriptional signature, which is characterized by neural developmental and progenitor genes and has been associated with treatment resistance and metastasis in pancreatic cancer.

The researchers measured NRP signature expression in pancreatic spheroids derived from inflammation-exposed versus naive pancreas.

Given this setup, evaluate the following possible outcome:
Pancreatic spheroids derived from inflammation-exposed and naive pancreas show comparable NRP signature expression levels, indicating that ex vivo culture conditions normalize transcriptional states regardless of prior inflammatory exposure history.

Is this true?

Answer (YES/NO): NO